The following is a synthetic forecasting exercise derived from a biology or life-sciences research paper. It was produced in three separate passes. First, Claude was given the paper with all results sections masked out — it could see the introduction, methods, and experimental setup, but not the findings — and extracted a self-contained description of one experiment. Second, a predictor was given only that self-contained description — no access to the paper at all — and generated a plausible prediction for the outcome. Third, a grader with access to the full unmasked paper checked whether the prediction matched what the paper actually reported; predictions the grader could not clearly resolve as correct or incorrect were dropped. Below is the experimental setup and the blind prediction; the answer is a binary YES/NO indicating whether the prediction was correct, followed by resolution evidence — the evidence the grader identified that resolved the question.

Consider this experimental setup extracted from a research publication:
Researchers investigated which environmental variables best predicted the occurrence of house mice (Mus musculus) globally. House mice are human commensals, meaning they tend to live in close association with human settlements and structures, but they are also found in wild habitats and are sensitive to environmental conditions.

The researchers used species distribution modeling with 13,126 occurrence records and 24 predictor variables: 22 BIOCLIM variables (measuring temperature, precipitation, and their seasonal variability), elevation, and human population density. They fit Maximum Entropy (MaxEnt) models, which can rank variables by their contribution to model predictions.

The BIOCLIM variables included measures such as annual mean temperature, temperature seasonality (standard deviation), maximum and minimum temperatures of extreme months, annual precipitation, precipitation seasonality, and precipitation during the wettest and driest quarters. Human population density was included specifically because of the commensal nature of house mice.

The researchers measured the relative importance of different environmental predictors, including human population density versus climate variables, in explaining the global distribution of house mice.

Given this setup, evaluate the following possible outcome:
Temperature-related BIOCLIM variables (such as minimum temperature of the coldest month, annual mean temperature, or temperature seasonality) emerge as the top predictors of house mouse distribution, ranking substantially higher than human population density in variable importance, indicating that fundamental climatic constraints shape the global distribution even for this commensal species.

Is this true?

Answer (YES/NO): NO